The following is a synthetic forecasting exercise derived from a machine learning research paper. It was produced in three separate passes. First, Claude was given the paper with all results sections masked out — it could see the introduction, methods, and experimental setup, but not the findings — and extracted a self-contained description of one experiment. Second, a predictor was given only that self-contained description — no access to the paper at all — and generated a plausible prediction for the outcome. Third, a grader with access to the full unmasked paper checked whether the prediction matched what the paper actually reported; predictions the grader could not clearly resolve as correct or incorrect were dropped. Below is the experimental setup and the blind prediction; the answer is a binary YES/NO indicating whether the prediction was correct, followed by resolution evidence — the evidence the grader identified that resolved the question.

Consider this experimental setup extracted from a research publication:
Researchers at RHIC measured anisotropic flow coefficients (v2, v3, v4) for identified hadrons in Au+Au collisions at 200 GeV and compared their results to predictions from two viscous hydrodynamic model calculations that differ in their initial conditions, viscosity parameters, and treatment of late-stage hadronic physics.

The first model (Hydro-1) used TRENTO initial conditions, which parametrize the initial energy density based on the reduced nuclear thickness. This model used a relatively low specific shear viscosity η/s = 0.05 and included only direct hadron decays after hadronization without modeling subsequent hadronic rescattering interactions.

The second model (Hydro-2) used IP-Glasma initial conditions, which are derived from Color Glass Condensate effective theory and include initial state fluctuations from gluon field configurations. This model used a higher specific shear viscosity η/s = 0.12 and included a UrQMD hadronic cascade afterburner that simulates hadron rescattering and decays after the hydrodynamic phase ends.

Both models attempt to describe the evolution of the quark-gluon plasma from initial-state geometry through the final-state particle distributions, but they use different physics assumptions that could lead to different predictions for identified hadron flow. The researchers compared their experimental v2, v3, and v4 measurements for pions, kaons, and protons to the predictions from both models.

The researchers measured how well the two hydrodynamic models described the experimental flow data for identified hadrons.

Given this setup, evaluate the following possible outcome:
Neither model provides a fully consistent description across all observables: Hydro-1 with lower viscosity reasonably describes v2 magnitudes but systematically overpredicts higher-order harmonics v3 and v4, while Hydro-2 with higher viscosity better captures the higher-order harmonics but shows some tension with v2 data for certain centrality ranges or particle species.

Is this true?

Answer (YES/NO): NO